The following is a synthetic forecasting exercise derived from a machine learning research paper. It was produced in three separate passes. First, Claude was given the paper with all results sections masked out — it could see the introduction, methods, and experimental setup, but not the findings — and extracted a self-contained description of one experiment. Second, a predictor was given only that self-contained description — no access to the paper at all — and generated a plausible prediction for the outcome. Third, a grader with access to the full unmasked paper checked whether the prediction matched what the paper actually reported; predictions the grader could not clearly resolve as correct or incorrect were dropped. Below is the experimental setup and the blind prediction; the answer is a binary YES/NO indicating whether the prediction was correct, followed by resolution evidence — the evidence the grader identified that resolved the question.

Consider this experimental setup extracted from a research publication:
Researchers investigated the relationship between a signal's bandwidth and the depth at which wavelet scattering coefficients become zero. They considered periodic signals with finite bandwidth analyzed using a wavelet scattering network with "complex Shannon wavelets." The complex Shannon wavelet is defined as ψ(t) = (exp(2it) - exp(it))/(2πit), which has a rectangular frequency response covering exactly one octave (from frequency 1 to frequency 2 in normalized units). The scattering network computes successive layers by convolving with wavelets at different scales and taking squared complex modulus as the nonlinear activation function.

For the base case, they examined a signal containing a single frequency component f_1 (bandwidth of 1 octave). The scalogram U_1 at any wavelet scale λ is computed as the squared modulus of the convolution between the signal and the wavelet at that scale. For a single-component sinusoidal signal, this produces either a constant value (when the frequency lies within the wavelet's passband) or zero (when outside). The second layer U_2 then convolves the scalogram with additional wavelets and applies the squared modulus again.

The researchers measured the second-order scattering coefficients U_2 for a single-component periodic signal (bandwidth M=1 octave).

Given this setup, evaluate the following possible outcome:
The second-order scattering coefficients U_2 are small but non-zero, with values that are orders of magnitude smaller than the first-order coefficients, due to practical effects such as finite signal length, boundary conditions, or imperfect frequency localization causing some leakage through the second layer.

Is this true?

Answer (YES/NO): NO